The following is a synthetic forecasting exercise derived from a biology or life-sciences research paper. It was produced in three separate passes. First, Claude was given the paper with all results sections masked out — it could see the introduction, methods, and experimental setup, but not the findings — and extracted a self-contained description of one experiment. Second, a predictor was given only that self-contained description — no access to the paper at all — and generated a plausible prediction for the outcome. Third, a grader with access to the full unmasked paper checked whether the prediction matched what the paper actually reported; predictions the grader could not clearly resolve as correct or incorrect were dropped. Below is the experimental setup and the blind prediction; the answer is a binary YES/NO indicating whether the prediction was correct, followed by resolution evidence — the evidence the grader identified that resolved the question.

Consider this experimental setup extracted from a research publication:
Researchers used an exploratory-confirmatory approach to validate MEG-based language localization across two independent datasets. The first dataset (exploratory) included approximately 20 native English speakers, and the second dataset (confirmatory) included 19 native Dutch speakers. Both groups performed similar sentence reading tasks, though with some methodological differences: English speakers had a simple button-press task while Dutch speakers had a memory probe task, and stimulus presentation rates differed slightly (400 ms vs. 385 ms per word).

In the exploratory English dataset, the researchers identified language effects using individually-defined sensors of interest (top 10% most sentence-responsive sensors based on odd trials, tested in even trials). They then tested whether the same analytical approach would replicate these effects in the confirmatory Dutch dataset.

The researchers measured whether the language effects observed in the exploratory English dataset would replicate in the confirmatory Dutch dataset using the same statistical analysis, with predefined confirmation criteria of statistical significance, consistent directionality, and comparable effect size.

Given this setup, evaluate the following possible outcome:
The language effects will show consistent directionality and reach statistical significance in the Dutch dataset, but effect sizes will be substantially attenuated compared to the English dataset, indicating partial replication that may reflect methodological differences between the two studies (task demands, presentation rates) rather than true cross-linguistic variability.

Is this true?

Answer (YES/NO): NO